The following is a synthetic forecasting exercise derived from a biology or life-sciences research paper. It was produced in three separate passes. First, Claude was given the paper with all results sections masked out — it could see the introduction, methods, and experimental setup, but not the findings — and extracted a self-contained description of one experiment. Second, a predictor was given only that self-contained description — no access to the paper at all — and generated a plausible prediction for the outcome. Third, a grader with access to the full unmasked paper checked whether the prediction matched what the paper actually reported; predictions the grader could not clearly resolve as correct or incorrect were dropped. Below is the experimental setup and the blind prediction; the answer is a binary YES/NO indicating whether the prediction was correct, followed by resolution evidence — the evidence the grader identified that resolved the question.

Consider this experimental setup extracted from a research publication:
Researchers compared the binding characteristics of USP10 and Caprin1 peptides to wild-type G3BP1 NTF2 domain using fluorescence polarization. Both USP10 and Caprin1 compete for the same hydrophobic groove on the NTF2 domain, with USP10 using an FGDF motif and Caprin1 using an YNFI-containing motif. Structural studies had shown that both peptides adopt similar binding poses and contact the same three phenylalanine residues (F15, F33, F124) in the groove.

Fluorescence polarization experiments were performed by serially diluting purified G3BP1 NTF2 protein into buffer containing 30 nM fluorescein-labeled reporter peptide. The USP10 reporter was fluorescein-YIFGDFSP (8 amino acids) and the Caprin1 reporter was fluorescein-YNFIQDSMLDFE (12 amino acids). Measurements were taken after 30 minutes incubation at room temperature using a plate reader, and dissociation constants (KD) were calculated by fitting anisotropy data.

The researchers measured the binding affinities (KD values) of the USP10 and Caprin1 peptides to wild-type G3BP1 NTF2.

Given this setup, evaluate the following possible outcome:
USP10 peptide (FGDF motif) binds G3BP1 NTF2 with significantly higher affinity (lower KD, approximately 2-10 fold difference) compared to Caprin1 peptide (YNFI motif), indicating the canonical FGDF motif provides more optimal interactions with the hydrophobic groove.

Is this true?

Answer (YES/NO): NO